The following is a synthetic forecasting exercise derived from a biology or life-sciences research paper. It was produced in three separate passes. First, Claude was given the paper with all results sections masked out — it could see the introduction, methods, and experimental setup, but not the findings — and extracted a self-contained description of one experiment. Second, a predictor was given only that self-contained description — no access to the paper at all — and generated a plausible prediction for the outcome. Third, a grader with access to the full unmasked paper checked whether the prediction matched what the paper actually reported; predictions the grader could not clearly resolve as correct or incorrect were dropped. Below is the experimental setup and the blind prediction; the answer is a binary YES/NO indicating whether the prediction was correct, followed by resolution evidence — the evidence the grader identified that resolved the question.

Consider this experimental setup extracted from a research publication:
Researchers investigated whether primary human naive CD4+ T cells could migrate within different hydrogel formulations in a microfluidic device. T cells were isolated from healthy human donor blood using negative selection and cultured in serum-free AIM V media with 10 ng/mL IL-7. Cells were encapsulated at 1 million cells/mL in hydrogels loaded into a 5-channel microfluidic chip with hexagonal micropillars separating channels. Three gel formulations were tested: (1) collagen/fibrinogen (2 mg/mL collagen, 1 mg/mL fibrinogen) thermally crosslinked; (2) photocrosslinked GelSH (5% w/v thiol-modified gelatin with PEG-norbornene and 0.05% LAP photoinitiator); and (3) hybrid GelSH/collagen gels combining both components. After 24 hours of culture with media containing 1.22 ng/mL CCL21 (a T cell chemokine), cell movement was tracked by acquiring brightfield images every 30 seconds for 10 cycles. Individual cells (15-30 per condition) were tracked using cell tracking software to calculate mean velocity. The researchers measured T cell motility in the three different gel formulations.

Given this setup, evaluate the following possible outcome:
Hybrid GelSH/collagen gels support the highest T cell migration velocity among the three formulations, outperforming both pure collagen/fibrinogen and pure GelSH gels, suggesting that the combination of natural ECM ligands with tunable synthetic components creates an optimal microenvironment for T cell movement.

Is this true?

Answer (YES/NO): NO